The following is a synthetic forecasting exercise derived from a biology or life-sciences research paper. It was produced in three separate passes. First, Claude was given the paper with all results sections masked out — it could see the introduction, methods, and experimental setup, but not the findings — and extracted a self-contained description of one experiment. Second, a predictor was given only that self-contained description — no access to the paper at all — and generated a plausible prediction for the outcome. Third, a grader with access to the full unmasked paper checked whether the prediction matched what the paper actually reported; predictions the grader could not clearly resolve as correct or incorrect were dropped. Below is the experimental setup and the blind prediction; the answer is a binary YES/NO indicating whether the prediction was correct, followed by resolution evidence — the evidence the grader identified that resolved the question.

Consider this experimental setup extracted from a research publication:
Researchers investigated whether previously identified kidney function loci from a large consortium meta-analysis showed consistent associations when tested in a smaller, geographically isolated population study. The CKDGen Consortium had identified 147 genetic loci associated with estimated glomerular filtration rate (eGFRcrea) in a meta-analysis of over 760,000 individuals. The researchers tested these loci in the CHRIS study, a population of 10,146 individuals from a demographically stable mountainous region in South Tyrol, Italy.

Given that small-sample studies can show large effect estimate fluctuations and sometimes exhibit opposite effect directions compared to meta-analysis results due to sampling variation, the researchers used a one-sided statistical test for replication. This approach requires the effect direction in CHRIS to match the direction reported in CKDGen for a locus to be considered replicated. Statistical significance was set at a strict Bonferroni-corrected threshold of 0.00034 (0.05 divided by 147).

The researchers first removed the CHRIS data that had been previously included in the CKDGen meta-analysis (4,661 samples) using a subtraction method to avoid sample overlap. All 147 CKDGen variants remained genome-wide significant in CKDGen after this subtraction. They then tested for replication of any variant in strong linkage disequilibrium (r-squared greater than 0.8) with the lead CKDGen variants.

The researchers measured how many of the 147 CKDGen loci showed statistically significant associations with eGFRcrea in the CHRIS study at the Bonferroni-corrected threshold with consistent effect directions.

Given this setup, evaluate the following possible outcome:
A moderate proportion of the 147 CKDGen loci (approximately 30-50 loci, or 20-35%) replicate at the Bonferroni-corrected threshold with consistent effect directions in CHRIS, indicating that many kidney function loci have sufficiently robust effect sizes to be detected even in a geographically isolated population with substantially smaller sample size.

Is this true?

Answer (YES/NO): NO